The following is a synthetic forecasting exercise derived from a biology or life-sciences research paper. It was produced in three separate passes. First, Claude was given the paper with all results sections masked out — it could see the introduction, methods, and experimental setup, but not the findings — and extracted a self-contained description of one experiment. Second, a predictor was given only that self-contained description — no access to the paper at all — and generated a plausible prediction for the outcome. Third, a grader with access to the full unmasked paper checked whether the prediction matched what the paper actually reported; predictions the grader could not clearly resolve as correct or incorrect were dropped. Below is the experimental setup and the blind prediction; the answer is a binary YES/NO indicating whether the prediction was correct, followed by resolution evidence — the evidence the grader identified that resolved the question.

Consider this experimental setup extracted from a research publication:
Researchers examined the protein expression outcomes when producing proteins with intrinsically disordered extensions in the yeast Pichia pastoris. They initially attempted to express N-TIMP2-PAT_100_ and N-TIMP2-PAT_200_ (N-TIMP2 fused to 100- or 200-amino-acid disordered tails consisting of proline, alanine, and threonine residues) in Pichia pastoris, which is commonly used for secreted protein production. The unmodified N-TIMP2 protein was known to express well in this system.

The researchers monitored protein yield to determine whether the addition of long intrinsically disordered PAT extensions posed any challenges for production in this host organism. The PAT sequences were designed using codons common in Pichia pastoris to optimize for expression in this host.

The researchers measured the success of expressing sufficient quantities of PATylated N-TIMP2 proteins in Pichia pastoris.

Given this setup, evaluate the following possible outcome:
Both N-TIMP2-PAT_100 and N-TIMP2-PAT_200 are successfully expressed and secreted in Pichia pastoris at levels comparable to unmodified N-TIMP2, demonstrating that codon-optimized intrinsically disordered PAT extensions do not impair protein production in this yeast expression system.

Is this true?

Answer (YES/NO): NO